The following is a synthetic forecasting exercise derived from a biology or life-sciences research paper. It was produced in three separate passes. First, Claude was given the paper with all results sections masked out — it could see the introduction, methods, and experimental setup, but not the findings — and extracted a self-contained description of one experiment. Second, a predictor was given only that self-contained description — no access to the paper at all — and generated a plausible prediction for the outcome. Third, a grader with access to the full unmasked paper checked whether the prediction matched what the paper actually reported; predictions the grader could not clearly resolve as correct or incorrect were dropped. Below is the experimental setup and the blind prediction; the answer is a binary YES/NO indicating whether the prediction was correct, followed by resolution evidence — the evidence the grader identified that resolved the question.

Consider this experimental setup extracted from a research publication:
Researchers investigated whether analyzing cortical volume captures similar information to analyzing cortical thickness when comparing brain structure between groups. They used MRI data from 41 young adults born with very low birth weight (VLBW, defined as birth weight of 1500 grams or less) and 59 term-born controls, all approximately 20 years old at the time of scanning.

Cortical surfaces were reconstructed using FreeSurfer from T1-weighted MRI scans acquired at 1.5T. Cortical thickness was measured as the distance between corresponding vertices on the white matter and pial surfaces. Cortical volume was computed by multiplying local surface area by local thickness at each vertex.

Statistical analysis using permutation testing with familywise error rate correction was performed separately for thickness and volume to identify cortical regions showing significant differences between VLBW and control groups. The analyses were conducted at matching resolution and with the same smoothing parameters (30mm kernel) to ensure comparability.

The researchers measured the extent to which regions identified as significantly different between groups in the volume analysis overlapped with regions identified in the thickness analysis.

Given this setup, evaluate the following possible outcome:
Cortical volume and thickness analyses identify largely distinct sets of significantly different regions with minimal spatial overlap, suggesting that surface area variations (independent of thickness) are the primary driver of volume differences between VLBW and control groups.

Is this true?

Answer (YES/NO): YES